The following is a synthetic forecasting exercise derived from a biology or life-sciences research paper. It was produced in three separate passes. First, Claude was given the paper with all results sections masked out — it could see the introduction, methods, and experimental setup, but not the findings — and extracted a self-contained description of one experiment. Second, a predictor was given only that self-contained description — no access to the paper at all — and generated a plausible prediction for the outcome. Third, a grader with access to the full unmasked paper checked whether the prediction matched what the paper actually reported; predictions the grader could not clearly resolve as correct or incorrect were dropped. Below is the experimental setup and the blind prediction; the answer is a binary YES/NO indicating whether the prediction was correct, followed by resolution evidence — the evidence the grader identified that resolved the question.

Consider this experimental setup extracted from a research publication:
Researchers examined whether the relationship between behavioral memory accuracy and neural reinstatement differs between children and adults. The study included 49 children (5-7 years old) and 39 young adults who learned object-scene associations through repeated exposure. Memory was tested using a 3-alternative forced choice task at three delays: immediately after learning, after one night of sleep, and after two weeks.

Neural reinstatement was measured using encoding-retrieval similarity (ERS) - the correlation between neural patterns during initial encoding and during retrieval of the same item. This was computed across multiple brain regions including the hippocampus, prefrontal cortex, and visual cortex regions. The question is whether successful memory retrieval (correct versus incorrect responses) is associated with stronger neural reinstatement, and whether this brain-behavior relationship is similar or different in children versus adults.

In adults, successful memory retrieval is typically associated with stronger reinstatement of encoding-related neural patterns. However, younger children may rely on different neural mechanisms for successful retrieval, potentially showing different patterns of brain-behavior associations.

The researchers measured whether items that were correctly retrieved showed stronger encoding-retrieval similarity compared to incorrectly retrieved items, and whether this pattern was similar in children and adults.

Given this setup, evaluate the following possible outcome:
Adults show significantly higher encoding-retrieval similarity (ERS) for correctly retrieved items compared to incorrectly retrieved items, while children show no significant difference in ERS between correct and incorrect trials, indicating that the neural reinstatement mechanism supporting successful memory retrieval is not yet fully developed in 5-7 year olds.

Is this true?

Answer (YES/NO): NO